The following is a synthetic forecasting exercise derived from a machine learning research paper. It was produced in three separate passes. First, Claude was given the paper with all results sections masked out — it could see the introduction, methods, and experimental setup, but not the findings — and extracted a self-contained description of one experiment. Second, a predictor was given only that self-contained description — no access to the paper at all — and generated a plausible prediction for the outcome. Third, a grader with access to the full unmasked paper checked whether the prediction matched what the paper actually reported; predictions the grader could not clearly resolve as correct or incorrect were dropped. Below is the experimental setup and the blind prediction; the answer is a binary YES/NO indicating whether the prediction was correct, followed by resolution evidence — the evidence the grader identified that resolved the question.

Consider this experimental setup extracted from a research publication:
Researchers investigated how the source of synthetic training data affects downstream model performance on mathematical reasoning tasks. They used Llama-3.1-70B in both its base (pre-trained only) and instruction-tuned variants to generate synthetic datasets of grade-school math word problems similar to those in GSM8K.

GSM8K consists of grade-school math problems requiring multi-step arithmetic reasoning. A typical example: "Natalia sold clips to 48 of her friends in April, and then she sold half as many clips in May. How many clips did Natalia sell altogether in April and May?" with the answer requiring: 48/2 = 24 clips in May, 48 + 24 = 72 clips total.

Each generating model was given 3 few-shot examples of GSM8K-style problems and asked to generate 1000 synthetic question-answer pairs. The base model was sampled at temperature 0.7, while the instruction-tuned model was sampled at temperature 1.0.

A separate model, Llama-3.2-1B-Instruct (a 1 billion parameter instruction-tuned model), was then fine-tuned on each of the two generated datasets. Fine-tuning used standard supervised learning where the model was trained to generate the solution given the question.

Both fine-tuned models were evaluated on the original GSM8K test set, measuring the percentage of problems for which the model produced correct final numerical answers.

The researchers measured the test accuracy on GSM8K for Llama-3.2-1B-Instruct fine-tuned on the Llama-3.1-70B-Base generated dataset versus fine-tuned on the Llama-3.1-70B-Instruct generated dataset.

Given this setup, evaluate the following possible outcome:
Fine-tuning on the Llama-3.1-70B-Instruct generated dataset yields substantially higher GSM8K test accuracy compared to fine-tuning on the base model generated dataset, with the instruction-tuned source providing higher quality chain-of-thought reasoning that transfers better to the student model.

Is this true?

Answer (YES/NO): NO